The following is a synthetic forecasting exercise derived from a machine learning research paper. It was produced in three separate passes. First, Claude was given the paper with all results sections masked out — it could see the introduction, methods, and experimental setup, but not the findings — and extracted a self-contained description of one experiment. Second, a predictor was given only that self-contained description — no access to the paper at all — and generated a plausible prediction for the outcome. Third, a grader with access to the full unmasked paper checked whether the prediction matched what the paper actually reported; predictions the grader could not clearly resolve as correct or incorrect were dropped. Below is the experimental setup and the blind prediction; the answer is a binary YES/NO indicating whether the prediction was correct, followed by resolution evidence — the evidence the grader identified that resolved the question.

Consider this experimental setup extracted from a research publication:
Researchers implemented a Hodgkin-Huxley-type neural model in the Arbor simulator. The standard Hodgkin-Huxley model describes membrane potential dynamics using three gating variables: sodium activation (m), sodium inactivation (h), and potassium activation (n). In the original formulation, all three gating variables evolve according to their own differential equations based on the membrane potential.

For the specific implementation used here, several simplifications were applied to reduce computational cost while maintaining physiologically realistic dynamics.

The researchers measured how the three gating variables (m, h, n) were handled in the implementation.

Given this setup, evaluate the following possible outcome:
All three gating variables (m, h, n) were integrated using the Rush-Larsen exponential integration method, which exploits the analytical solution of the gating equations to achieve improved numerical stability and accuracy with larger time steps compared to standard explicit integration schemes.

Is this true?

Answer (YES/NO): NO